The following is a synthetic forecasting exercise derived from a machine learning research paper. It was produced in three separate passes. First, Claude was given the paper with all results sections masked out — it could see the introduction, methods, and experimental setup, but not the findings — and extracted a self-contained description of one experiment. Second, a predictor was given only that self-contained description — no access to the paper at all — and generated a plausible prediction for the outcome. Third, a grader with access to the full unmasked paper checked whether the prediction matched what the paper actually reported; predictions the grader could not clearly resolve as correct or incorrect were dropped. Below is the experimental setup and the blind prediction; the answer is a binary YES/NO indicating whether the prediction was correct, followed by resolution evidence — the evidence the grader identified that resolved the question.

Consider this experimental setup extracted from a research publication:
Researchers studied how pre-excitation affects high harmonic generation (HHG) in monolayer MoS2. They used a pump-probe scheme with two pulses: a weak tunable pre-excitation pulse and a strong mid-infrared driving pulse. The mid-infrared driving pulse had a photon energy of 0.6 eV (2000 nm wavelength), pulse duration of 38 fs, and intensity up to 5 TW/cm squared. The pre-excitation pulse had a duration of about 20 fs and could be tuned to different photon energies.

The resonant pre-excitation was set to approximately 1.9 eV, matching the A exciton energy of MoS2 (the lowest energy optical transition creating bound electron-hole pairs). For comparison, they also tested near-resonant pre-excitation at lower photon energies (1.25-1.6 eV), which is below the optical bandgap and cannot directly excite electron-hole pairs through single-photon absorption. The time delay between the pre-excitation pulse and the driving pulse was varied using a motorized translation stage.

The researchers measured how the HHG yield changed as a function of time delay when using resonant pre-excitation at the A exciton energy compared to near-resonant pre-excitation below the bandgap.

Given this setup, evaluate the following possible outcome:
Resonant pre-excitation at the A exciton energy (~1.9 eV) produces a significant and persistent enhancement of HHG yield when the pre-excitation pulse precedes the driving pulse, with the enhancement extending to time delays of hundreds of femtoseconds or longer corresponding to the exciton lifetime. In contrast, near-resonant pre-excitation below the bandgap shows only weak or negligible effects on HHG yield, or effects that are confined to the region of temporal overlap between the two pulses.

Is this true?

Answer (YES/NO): NO